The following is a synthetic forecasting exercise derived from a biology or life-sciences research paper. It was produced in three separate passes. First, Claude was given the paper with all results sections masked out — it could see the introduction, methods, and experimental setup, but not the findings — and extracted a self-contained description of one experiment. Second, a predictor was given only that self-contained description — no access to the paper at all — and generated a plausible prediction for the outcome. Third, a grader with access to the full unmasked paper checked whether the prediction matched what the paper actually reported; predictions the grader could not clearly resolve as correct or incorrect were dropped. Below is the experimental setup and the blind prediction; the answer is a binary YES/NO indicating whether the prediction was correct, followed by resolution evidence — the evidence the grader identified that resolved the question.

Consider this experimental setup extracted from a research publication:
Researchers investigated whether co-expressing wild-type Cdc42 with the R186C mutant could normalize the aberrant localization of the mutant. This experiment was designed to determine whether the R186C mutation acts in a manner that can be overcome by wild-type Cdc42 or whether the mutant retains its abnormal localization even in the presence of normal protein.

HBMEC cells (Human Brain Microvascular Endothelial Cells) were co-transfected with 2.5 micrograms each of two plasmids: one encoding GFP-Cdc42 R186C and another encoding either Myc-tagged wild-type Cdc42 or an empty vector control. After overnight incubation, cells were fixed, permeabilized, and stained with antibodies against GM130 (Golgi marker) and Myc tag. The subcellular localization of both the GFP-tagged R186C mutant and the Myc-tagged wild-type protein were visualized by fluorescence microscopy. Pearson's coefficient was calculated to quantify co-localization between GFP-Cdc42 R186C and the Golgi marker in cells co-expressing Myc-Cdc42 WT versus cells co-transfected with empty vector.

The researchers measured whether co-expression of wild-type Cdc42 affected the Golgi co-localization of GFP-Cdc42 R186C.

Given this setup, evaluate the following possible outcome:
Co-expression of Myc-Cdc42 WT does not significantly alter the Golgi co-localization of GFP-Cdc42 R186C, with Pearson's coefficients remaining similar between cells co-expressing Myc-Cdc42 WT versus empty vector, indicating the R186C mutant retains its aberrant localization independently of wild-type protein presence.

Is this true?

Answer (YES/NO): YES